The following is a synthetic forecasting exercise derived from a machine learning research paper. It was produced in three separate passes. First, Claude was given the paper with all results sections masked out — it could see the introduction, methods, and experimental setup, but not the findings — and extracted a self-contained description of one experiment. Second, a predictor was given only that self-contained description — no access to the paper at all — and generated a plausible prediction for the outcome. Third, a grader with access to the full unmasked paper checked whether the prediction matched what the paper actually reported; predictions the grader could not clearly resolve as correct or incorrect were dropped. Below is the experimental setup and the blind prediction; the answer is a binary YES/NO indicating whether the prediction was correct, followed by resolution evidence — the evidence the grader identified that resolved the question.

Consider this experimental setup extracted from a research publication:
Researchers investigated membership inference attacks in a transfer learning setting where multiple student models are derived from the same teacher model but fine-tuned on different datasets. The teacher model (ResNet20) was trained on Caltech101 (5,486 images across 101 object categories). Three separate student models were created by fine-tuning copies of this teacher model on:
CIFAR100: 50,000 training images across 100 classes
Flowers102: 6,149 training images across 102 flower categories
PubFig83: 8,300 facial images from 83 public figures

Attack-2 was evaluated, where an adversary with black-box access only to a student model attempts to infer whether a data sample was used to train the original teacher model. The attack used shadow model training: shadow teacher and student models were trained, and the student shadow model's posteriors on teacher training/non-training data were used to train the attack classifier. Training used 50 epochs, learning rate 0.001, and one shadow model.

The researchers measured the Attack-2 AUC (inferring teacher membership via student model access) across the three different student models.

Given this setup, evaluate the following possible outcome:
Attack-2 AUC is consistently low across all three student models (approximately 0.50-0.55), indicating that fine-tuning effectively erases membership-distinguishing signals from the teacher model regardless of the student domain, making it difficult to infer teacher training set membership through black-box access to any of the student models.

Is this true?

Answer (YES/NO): YES